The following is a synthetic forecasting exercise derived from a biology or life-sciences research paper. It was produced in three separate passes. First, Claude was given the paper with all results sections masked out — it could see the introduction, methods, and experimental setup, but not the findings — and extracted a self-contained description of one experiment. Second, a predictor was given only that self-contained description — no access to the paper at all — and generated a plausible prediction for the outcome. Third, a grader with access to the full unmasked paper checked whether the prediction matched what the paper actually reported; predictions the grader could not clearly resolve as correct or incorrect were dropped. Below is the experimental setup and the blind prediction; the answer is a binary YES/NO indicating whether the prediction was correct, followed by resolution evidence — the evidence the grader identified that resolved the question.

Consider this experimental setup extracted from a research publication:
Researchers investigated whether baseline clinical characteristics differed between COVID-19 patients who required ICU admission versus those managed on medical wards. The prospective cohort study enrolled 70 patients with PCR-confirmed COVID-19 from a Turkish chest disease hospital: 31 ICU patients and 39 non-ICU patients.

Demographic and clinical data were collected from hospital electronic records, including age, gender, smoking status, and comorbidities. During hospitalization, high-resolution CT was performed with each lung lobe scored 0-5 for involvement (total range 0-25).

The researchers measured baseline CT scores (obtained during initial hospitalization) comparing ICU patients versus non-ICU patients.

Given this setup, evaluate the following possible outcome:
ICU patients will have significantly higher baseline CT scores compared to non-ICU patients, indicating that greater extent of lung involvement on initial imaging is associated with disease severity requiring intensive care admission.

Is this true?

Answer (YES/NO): YES